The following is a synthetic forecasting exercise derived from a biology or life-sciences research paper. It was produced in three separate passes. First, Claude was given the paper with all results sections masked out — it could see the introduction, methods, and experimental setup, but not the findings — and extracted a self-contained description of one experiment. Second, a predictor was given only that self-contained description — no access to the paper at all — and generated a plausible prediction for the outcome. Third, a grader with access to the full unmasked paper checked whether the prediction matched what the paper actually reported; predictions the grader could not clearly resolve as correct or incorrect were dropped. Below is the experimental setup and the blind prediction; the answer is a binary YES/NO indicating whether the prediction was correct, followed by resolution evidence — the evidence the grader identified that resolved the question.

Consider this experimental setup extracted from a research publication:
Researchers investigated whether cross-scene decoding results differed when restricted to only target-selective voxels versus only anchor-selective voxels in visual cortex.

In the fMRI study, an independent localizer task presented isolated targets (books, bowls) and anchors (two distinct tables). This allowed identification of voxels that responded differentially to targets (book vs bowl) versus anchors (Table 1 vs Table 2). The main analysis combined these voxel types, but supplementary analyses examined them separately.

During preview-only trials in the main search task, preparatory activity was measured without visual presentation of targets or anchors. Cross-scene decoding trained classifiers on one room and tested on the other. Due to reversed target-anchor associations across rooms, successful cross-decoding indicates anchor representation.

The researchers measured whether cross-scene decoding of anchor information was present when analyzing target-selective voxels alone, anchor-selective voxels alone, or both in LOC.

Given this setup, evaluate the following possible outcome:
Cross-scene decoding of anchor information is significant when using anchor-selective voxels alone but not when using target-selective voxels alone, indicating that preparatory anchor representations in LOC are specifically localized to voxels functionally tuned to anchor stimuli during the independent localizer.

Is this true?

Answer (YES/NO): NO